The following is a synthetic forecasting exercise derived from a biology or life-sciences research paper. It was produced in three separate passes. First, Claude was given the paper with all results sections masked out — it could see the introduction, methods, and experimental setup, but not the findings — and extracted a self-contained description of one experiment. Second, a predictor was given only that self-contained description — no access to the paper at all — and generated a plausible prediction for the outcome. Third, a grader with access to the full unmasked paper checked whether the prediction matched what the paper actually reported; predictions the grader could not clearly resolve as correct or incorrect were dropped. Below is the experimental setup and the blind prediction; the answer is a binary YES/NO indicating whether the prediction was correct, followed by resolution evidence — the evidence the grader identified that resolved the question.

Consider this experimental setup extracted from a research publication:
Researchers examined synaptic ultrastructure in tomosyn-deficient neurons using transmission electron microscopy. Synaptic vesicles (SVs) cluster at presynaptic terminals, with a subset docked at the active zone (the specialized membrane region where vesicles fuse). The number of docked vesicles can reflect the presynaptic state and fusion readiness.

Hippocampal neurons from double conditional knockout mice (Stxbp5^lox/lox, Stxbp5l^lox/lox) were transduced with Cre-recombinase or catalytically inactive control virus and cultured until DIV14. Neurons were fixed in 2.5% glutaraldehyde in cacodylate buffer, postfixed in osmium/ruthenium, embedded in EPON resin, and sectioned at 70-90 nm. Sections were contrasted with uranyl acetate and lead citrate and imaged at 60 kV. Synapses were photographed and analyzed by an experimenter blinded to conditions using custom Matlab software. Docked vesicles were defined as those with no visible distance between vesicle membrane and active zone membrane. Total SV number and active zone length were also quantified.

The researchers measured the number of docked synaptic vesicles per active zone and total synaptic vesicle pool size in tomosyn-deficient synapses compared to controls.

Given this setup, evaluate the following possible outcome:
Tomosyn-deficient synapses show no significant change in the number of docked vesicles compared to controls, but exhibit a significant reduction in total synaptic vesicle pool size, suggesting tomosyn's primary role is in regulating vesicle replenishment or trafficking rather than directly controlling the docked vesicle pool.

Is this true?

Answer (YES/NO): NO